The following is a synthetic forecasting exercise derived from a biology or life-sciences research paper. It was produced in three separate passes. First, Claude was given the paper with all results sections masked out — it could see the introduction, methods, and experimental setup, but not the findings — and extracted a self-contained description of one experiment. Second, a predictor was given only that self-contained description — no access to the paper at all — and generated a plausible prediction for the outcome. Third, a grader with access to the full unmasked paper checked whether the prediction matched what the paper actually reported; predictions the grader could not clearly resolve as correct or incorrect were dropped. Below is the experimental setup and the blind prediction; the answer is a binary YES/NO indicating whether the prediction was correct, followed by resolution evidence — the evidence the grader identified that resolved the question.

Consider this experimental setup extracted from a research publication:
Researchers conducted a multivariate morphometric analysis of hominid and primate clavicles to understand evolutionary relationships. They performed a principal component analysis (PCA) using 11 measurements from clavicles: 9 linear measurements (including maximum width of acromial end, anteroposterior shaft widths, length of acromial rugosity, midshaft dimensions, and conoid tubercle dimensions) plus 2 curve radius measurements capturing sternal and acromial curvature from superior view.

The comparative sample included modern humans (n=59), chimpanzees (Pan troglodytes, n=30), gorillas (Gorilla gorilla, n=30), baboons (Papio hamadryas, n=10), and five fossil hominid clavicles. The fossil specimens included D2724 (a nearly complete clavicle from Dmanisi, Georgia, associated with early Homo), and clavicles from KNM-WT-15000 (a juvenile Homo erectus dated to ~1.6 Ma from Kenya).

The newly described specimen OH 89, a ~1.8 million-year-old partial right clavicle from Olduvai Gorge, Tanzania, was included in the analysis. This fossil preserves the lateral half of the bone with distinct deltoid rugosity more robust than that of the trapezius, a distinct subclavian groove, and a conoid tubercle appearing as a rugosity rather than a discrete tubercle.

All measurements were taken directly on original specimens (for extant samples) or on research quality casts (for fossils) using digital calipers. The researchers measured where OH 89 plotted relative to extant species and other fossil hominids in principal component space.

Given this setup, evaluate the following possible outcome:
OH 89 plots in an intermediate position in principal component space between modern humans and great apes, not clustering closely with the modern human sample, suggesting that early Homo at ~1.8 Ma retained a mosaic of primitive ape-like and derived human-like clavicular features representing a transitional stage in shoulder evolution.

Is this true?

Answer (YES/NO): NO